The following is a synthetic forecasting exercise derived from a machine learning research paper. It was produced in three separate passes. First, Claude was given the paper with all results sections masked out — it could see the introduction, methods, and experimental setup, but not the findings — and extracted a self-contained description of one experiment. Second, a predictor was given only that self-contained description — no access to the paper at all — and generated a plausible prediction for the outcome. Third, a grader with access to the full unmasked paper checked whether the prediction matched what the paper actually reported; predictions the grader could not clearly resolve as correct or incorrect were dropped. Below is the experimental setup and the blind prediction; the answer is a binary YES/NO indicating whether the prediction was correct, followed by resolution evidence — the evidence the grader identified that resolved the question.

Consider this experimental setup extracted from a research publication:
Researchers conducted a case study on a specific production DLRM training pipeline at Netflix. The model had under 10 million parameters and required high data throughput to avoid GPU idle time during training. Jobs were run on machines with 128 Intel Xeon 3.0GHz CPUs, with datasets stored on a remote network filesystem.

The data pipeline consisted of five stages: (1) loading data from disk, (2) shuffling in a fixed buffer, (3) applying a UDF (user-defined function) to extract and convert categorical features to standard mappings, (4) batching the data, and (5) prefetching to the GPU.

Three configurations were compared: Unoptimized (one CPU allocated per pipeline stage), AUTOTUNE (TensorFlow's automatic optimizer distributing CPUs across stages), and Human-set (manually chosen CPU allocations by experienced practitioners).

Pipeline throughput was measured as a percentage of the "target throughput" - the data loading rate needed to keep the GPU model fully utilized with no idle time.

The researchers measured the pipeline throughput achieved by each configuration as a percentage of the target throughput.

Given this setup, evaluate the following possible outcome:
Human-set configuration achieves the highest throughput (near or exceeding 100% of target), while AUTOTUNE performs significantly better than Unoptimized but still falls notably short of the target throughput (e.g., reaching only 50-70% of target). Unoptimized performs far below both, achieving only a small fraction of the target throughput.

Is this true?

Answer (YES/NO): NO